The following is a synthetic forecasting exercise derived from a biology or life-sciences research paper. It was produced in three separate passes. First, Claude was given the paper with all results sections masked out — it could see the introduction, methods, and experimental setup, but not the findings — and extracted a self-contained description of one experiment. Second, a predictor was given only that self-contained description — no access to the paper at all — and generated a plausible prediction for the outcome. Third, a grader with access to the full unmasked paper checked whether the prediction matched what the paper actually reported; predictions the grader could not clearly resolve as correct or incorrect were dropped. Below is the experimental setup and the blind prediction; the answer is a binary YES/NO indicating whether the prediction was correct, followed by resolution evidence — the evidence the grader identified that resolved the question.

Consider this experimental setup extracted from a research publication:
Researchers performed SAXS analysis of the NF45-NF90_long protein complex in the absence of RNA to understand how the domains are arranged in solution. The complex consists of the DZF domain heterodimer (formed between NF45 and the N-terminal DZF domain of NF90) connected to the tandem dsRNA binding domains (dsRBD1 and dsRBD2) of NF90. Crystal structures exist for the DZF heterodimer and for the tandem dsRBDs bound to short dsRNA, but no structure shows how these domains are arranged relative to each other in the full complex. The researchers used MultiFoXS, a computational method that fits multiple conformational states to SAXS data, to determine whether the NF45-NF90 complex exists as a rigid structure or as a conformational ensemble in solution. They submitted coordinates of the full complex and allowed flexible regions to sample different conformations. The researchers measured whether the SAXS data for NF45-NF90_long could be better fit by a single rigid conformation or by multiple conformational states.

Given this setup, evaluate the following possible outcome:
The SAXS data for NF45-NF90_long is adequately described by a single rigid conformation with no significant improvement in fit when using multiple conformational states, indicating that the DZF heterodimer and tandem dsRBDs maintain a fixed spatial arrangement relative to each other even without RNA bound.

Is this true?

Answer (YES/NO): NO